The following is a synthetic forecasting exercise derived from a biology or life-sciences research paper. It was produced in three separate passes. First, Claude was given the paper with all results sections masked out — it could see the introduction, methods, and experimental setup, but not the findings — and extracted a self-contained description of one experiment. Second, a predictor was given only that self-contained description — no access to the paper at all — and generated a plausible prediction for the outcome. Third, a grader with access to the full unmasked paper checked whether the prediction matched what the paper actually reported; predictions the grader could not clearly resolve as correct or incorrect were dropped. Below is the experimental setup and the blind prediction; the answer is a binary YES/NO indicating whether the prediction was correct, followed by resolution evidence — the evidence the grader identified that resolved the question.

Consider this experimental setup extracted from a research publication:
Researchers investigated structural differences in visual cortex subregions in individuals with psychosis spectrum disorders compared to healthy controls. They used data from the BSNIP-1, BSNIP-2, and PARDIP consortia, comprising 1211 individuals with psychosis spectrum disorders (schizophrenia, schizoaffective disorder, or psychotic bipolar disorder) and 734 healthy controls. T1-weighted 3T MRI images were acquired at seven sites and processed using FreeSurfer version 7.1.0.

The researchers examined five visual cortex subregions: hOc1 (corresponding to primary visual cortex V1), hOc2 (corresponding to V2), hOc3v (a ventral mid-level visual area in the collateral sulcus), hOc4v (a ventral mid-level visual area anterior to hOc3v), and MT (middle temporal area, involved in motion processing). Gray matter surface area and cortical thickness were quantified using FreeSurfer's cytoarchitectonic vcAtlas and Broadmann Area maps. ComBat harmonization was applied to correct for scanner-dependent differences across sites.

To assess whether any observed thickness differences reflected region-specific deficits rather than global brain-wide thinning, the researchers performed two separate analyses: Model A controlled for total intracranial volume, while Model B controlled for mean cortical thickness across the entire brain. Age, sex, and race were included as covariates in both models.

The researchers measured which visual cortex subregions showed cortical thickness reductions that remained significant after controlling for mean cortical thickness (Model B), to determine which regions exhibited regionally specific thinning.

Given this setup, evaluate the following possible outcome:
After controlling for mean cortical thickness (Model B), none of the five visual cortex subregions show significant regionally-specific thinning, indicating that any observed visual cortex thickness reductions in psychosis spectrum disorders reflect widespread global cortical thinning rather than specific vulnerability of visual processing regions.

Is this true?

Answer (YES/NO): NO